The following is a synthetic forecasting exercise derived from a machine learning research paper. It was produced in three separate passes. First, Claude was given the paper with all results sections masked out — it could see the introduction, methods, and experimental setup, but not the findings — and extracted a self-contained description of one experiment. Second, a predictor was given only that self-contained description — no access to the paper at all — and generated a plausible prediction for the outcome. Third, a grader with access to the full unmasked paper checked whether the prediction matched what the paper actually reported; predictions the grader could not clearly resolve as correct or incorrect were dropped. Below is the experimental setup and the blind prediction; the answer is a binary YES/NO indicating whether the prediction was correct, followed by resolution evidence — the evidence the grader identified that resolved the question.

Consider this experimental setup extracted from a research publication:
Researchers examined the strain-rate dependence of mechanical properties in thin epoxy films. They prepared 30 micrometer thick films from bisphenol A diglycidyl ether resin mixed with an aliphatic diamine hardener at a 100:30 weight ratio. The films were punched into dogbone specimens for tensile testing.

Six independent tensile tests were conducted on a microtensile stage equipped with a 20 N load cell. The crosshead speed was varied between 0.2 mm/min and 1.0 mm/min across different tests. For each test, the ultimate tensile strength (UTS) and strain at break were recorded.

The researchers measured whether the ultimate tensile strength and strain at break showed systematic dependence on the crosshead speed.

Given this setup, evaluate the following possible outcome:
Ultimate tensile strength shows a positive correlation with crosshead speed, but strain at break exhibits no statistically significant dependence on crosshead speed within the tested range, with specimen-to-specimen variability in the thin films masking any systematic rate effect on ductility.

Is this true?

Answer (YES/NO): NO